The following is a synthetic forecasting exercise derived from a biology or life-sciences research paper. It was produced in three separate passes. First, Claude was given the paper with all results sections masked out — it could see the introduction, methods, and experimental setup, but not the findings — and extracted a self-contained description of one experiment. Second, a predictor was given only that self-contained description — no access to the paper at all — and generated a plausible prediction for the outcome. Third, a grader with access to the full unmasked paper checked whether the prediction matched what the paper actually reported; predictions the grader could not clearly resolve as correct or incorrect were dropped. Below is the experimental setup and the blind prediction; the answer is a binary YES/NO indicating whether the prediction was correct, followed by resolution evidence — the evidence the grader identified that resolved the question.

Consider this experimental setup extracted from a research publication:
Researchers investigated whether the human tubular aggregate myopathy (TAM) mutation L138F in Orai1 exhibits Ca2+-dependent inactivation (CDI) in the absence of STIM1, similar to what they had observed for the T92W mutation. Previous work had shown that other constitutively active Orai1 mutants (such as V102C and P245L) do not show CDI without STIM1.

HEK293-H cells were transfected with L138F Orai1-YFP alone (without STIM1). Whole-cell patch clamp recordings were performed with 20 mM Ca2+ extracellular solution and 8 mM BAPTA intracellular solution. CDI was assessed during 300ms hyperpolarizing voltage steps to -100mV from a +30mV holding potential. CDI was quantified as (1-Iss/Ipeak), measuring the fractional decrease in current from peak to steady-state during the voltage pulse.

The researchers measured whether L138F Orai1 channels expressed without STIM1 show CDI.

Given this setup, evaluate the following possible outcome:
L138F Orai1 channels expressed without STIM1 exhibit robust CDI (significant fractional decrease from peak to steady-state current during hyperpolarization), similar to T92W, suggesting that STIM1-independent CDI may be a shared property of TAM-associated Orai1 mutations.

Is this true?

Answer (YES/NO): YES